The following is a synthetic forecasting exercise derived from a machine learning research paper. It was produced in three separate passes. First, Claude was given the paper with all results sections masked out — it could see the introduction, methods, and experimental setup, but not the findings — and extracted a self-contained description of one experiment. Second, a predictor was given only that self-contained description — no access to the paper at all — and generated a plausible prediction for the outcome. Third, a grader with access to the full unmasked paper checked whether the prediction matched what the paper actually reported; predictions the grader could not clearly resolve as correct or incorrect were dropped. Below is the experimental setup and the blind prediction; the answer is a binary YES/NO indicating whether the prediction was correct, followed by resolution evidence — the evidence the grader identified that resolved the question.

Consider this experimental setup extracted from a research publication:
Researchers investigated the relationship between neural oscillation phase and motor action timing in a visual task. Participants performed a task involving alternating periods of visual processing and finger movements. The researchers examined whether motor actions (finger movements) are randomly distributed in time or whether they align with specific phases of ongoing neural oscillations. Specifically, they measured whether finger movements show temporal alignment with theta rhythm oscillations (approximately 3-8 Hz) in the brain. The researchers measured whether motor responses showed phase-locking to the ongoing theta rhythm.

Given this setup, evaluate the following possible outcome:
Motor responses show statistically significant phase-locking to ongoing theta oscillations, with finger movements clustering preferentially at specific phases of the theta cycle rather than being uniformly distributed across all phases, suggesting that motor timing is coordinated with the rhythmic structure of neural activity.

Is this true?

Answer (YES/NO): YES